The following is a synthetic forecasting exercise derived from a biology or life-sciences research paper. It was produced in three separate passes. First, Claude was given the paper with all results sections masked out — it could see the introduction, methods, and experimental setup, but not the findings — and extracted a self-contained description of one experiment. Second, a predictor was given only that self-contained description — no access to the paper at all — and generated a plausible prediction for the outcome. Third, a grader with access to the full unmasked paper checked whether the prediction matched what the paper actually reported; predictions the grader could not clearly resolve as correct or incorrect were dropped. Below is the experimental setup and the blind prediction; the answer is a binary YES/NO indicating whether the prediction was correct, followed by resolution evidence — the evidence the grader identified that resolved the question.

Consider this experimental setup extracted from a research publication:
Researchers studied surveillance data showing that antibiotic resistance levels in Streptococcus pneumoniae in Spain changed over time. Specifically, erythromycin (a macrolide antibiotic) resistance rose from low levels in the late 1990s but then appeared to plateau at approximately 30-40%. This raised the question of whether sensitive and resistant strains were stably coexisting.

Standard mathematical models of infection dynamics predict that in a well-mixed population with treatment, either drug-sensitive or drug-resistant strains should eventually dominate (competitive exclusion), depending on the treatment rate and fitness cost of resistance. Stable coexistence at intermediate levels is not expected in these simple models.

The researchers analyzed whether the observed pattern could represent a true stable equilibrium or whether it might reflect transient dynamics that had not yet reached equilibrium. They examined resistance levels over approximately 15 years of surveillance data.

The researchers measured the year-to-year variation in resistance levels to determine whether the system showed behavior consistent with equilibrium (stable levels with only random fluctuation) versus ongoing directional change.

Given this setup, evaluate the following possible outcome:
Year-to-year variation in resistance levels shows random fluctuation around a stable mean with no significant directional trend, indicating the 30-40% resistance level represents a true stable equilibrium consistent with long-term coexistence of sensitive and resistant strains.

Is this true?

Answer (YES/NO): YES